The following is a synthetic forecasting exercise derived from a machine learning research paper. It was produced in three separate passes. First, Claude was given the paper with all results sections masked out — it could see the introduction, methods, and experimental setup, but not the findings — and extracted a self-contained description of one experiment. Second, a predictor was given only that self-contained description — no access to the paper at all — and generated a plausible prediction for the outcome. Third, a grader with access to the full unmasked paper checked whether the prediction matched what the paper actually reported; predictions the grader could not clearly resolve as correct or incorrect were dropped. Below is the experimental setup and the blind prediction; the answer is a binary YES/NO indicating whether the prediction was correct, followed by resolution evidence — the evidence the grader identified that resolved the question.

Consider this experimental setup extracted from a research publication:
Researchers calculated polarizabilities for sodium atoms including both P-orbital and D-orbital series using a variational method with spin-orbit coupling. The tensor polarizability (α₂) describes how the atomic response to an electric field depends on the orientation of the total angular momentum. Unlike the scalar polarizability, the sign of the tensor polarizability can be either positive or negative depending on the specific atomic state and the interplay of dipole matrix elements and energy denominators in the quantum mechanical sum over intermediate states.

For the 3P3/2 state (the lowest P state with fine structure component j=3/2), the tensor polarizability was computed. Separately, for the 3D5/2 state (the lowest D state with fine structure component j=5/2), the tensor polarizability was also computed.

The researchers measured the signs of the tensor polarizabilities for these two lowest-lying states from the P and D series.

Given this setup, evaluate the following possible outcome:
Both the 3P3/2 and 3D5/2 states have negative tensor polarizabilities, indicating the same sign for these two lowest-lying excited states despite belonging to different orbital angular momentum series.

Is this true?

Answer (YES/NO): YES